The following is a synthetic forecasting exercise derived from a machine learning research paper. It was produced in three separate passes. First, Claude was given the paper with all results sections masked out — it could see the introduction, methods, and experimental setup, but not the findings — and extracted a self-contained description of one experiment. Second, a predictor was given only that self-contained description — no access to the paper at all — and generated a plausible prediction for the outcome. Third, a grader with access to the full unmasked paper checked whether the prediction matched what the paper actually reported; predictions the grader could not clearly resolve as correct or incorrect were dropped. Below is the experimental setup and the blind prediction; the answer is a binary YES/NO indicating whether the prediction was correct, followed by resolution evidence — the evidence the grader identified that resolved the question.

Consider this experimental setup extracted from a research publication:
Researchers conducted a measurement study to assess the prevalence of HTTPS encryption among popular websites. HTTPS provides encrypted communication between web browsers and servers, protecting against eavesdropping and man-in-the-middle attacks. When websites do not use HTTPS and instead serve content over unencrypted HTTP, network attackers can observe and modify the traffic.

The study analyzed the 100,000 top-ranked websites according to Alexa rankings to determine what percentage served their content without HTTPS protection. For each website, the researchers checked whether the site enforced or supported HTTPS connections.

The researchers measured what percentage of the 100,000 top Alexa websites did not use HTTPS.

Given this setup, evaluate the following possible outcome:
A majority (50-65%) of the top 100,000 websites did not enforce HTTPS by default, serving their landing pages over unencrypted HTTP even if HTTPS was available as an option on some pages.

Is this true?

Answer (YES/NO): NO